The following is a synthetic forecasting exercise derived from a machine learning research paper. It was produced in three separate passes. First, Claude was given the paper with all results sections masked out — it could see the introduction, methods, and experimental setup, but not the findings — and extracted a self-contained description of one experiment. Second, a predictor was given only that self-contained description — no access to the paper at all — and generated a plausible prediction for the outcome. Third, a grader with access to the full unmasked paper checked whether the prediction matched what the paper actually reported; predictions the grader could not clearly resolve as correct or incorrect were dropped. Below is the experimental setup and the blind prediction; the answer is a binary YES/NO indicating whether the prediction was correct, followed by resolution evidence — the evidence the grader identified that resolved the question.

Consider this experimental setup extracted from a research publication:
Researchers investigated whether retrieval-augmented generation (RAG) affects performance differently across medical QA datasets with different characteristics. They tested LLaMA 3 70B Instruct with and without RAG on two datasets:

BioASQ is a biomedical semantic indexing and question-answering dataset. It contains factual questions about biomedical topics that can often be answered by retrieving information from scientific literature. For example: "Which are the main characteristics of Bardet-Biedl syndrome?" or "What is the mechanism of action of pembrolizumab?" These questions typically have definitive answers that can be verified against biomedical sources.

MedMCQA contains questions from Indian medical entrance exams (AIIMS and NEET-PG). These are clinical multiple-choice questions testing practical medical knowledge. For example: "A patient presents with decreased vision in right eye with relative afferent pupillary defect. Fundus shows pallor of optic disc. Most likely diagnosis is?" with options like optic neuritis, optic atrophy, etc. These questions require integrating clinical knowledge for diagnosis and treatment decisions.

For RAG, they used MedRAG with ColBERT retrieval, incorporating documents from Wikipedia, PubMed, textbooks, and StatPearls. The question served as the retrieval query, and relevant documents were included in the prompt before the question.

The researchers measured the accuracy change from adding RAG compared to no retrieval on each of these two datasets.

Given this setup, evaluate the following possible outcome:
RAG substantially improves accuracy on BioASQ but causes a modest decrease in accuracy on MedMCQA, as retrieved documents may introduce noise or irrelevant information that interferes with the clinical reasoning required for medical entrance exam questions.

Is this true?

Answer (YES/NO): YES